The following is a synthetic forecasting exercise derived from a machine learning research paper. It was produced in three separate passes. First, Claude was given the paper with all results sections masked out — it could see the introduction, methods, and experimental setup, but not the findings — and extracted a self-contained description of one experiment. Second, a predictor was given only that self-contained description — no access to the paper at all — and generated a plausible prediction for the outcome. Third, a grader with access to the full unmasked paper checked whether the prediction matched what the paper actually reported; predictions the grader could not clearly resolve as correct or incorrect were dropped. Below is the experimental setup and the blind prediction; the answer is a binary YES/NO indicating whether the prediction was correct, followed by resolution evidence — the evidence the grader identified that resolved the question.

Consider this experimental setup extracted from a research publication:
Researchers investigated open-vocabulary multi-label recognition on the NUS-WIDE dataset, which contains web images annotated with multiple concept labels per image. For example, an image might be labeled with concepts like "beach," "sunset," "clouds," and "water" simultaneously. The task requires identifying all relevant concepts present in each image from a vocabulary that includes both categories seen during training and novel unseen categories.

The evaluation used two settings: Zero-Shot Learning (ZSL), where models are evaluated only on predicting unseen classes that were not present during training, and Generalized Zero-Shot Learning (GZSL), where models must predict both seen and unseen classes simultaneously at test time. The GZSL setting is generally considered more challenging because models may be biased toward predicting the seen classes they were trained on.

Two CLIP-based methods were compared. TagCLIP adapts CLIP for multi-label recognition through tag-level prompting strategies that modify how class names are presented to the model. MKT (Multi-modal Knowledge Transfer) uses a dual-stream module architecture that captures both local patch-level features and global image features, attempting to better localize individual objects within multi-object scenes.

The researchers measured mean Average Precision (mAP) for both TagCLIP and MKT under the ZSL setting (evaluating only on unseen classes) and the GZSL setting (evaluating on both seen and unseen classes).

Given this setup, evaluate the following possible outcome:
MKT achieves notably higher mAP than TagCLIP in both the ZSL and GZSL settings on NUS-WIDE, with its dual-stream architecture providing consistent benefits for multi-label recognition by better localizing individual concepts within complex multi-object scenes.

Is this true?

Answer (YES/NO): NO